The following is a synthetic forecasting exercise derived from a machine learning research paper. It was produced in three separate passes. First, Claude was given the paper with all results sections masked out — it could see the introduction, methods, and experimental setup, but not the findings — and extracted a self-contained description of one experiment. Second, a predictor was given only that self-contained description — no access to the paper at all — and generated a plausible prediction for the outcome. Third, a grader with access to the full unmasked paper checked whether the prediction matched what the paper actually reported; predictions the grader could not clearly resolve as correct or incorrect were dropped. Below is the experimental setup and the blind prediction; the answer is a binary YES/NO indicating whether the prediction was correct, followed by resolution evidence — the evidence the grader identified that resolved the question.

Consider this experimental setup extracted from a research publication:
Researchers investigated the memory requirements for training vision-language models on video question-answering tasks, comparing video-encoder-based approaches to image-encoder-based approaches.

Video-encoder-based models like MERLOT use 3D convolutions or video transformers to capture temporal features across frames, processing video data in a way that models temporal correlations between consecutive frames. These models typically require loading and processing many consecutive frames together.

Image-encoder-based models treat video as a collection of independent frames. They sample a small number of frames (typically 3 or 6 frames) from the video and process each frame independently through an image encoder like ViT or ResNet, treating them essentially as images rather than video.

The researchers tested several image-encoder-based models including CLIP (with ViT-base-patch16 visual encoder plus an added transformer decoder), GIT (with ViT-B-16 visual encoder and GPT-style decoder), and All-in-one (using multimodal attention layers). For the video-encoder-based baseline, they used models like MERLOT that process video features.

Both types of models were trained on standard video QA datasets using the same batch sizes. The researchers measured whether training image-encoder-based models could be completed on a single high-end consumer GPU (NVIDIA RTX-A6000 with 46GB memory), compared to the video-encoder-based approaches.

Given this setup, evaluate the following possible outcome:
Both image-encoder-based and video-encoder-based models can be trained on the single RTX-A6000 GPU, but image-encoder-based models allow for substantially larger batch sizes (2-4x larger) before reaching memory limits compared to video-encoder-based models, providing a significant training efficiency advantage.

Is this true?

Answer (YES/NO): NO